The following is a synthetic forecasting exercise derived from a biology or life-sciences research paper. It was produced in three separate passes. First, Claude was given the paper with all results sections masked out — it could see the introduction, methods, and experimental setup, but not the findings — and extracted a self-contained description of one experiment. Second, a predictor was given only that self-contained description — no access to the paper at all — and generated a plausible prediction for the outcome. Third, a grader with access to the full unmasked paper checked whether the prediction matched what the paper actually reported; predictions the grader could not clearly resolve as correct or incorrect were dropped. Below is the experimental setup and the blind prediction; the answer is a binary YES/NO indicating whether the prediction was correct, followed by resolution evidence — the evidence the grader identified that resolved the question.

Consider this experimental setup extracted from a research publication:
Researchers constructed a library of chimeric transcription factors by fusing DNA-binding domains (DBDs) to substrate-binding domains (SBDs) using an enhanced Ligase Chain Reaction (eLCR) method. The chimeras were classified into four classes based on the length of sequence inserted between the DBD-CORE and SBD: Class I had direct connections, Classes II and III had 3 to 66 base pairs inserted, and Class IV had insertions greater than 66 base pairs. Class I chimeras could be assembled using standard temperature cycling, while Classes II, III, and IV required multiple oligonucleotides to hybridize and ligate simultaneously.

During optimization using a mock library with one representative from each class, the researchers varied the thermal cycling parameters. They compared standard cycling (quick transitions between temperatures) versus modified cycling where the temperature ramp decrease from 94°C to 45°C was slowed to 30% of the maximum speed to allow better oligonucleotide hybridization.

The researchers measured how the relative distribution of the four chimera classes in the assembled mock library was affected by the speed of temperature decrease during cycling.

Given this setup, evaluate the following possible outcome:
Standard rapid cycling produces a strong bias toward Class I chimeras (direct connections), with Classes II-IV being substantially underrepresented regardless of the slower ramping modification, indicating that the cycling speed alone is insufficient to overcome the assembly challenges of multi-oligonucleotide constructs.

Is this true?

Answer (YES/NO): NO